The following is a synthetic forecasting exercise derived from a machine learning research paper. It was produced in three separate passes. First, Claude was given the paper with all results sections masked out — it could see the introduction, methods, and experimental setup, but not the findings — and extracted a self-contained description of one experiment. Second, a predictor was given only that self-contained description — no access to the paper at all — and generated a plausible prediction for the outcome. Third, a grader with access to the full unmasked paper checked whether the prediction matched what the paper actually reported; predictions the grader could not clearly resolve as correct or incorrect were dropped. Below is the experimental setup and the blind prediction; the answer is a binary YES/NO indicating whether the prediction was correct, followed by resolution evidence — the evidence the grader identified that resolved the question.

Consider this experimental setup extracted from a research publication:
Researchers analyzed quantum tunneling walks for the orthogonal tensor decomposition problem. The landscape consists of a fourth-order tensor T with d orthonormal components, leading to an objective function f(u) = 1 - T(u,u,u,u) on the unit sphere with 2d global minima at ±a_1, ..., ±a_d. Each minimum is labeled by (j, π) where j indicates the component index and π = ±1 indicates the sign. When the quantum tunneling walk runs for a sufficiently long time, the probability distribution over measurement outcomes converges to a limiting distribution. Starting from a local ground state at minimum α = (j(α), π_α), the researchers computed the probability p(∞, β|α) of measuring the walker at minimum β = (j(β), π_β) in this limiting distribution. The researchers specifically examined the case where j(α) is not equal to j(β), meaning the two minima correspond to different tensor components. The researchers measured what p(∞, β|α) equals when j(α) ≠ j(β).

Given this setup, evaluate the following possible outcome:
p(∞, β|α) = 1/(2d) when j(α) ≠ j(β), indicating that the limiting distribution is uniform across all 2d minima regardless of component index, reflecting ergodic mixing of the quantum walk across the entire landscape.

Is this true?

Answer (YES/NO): NO